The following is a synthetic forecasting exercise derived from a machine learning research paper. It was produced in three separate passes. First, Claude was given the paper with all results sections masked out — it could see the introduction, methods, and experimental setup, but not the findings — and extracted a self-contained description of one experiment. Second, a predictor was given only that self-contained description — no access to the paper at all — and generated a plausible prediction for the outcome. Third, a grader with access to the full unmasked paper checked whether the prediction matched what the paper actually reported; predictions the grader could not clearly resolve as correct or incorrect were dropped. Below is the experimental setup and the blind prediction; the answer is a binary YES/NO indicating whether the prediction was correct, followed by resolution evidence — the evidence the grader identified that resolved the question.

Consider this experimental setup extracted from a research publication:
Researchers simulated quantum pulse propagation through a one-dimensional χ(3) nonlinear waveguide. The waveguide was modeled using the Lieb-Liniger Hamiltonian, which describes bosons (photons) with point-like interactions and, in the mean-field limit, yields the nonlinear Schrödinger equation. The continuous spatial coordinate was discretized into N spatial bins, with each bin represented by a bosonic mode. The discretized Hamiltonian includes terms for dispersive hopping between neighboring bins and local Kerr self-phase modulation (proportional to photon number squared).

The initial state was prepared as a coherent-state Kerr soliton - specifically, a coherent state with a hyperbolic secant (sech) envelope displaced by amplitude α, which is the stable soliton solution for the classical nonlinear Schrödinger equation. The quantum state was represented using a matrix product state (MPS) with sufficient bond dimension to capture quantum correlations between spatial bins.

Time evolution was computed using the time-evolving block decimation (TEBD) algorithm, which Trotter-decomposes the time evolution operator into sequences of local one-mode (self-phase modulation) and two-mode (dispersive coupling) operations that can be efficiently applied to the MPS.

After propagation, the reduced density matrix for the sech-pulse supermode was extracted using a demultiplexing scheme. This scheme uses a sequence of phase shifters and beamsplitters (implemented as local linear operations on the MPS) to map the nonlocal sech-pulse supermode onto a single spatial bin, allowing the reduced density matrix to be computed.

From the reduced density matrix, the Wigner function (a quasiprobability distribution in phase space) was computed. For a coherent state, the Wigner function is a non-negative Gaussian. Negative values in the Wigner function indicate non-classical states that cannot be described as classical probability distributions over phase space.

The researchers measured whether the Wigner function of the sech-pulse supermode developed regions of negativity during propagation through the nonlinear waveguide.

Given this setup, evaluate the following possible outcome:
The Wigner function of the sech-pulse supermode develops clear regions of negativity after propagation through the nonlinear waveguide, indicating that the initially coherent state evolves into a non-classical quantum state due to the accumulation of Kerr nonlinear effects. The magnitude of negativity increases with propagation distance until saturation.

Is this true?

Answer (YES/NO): NO